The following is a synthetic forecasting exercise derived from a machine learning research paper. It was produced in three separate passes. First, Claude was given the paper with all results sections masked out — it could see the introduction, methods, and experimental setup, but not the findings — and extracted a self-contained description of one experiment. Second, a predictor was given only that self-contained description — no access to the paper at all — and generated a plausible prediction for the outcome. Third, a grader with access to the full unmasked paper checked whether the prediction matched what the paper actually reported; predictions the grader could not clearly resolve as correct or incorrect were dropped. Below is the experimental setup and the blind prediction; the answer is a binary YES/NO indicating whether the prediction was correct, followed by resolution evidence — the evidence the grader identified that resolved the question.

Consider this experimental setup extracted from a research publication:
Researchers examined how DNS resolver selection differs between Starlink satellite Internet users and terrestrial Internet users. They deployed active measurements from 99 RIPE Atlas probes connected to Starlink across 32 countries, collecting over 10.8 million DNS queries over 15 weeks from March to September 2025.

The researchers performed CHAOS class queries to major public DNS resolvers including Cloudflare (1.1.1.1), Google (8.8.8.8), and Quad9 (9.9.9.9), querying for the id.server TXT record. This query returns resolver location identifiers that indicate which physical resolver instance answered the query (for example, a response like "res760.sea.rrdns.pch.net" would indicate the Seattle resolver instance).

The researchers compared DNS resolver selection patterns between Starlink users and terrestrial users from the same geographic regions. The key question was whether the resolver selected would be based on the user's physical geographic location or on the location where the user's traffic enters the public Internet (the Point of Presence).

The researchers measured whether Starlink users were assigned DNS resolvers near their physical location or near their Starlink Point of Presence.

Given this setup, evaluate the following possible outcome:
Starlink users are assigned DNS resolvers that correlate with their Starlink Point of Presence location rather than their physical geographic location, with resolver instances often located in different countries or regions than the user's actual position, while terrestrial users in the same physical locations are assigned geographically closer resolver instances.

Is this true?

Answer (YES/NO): YES